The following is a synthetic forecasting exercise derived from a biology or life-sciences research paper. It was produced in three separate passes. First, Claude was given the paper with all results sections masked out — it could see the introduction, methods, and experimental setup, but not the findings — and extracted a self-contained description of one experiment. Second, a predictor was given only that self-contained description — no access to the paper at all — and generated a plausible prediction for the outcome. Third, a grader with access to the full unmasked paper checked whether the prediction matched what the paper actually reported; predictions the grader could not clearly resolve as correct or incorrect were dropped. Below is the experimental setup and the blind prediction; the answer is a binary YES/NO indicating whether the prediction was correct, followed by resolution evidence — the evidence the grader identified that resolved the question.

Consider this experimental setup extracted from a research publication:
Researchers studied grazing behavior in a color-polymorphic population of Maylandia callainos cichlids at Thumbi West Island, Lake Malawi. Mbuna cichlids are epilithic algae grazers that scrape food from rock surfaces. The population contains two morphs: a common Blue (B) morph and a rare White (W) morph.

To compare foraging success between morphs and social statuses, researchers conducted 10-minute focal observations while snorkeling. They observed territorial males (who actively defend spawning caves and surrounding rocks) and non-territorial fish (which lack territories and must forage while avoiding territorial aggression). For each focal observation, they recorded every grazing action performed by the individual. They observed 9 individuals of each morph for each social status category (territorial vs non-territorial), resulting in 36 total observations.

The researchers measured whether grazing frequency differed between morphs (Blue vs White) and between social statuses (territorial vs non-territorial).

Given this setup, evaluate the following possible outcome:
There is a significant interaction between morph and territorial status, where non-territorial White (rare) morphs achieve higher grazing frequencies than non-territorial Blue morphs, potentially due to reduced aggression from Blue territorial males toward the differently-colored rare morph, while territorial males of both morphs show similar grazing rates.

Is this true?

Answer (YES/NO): NO